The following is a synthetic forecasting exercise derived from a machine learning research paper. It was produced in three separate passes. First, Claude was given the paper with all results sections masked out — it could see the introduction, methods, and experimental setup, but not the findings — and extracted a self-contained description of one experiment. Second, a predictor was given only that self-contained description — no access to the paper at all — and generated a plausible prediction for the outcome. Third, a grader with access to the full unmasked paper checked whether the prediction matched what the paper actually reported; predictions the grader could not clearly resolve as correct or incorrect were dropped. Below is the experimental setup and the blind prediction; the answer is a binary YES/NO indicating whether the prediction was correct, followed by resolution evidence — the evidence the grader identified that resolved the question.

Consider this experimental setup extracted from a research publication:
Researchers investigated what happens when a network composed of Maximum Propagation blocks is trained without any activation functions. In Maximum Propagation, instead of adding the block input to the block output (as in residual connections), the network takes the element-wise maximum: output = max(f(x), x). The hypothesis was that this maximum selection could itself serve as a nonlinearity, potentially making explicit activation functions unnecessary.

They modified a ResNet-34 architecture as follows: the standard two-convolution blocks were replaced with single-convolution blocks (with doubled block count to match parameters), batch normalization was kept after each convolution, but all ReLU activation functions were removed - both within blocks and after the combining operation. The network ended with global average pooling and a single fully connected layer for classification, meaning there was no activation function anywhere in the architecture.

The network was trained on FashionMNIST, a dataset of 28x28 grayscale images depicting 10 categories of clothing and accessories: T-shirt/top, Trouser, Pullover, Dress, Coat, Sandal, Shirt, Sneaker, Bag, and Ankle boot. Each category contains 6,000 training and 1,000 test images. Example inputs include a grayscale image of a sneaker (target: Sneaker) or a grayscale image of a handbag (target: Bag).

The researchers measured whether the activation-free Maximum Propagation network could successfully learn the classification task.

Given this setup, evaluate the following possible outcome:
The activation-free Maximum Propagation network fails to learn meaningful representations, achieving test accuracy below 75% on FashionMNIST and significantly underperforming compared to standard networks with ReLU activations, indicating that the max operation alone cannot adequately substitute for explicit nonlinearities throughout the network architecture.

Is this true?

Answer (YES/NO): NO